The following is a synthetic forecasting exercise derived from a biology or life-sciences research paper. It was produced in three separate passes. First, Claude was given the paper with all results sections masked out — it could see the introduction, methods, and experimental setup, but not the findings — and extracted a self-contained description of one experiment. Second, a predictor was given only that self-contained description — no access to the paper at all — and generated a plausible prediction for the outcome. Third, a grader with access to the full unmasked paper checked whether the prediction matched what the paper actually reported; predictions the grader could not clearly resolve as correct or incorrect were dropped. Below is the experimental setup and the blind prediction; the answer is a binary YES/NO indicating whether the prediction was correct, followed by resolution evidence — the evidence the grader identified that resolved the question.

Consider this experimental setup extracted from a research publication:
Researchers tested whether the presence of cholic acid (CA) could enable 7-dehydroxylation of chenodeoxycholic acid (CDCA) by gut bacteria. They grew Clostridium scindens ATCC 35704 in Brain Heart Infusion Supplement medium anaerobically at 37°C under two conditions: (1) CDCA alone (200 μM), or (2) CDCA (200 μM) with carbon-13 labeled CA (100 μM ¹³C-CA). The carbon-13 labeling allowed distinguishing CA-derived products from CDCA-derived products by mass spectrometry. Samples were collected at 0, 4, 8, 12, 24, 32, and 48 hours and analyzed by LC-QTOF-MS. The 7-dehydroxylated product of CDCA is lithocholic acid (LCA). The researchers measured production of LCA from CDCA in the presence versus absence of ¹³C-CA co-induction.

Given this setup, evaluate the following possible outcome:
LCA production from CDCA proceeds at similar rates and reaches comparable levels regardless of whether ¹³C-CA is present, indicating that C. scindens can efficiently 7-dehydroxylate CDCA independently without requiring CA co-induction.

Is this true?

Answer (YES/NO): NO